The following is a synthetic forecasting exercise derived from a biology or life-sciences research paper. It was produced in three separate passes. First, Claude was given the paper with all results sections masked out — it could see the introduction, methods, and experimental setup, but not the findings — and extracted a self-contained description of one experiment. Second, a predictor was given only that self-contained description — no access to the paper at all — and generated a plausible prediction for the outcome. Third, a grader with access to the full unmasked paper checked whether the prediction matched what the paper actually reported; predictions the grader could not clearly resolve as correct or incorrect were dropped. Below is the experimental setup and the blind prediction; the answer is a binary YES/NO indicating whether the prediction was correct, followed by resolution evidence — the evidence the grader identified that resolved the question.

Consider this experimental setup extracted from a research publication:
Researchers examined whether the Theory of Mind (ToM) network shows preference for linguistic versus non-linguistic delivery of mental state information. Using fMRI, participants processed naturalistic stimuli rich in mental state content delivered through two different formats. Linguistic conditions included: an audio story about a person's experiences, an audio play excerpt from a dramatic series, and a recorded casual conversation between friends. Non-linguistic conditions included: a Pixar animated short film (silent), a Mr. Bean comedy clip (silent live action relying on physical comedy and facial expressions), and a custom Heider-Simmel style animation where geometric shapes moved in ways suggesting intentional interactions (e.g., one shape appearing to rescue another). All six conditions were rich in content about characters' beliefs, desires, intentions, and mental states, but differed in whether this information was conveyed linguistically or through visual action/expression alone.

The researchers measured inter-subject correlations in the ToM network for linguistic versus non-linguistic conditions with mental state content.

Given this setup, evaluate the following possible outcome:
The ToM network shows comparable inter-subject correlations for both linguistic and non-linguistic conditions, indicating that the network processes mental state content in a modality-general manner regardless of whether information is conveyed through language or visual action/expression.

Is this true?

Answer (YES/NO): YES